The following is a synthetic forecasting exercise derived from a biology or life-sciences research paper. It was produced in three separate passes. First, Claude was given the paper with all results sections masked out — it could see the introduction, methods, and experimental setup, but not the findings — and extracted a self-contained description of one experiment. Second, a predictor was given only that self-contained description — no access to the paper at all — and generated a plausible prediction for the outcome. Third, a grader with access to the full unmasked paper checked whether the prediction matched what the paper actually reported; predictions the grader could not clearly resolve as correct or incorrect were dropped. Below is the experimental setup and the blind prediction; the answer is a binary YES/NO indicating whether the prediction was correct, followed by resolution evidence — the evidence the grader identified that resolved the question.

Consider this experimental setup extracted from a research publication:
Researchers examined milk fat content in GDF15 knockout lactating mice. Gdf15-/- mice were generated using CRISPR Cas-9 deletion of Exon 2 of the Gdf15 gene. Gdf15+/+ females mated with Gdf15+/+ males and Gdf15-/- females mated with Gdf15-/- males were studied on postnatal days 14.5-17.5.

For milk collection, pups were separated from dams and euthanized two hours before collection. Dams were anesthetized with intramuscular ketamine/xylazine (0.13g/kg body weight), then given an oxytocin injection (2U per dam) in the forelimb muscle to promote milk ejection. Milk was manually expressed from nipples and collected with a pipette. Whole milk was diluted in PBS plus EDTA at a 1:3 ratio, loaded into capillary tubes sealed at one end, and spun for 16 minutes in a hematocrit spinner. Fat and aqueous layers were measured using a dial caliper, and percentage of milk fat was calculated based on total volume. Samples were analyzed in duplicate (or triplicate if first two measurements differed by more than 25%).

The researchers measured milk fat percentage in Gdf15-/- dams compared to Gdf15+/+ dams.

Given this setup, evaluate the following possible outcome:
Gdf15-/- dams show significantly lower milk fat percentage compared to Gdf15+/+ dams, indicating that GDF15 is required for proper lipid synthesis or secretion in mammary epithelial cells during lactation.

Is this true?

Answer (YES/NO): NO